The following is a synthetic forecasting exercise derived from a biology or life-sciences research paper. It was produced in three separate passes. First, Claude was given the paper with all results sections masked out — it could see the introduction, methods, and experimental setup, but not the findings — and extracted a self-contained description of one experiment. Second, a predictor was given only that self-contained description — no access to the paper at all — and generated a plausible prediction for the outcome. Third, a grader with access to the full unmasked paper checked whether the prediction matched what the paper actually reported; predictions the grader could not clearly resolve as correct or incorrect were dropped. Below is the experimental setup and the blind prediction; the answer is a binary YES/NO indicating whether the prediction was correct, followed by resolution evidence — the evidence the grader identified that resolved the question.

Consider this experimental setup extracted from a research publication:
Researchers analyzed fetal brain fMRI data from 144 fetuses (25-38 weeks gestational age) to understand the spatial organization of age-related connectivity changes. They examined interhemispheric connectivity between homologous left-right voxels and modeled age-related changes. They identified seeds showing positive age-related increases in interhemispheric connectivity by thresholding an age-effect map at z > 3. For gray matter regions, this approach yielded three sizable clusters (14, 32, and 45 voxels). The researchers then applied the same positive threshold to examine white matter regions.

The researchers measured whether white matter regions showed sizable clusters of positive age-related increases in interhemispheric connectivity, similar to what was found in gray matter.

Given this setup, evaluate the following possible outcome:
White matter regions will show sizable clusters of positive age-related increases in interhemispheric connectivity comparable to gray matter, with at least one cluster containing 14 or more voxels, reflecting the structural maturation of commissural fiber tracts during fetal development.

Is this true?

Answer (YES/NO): NO